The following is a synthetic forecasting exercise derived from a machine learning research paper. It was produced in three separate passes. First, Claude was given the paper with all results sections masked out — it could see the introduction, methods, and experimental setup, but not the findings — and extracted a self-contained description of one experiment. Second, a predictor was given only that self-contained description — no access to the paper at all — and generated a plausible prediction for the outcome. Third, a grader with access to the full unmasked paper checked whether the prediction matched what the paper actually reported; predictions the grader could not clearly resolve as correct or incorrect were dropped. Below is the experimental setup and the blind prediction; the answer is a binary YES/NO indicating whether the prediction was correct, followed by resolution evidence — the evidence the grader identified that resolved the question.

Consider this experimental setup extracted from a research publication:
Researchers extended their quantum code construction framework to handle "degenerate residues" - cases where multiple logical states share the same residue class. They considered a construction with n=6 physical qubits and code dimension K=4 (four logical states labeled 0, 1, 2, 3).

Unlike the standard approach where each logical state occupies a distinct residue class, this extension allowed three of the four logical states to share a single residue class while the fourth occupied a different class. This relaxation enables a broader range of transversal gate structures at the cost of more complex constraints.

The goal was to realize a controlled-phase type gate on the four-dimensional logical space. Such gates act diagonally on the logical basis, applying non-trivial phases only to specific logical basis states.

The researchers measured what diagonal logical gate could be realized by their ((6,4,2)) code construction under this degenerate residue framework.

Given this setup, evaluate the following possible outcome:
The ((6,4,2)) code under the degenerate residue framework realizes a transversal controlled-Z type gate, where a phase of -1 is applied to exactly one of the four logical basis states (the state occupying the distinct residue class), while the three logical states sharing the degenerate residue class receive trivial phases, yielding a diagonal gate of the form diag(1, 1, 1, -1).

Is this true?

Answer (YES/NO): NO